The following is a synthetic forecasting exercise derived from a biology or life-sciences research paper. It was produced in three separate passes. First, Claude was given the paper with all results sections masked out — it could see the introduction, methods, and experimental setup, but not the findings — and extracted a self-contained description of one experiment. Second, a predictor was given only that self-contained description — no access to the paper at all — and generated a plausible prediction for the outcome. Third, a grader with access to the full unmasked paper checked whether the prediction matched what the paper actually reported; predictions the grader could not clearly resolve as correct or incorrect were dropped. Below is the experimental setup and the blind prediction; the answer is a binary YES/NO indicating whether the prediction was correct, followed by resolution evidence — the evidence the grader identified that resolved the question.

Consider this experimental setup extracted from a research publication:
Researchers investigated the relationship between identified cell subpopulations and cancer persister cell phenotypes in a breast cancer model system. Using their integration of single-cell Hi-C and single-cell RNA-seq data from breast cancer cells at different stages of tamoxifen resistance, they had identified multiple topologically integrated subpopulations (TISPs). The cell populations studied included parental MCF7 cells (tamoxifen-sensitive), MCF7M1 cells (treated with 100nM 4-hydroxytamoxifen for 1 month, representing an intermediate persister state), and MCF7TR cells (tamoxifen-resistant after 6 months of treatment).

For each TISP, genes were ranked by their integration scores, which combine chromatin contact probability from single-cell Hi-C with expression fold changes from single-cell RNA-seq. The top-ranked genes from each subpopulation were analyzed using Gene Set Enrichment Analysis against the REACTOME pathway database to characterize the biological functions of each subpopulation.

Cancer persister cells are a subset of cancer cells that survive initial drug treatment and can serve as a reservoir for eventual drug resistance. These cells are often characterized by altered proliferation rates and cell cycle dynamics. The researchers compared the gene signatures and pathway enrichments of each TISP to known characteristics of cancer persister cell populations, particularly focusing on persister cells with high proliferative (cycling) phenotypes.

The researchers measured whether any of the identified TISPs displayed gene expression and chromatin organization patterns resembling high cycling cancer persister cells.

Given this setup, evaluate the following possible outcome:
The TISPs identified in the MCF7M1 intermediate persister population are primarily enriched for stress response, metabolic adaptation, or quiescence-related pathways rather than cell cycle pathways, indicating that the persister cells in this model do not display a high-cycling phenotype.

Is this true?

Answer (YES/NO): NO